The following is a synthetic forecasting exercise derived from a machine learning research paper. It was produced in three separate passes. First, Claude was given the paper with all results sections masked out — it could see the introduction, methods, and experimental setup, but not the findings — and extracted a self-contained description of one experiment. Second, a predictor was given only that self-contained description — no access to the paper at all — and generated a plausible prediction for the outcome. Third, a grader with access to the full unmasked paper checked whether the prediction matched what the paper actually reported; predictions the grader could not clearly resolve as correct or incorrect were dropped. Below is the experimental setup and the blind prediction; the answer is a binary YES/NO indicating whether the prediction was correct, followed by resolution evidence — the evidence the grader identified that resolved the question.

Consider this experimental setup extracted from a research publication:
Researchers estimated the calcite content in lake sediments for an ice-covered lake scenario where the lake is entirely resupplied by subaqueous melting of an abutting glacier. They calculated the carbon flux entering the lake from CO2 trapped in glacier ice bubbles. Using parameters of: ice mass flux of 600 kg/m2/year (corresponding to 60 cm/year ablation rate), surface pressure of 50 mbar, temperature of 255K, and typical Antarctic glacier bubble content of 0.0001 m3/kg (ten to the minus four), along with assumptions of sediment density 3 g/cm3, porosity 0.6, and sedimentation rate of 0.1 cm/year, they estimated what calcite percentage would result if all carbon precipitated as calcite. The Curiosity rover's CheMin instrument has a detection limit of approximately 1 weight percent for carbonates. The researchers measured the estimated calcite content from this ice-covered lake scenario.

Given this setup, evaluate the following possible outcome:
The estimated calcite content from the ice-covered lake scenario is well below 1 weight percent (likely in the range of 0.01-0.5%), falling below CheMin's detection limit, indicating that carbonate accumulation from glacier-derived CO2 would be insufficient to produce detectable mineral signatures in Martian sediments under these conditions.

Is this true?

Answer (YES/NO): NO